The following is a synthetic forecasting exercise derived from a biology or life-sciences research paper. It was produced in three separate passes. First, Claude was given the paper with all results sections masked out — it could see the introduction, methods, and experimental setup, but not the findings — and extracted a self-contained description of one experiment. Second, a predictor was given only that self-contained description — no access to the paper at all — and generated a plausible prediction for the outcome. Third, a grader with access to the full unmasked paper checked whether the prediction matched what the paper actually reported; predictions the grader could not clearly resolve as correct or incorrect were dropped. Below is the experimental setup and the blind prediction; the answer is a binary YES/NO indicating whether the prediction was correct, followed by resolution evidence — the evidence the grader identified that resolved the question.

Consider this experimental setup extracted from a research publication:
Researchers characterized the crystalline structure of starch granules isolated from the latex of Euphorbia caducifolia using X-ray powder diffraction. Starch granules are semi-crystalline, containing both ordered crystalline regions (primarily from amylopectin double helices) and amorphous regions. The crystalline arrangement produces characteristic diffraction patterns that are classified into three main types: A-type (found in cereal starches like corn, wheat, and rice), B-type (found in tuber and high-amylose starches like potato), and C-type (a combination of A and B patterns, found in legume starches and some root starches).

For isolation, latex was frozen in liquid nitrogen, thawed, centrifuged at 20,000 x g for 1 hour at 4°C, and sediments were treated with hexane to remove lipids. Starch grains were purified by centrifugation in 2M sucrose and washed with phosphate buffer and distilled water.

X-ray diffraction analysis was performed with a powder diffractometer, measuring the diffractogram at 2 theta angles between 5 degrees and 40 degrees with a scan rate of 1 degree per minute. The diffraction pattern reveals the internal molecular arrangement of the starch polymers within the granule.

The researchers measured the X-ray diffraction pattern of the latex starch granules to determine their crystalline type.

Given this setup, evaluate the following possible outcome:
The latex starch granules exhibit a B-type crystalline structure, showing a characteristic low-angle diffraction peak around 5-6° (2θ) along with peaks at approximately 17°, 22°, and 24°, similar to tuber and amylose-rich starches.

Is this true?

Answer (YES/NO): NO